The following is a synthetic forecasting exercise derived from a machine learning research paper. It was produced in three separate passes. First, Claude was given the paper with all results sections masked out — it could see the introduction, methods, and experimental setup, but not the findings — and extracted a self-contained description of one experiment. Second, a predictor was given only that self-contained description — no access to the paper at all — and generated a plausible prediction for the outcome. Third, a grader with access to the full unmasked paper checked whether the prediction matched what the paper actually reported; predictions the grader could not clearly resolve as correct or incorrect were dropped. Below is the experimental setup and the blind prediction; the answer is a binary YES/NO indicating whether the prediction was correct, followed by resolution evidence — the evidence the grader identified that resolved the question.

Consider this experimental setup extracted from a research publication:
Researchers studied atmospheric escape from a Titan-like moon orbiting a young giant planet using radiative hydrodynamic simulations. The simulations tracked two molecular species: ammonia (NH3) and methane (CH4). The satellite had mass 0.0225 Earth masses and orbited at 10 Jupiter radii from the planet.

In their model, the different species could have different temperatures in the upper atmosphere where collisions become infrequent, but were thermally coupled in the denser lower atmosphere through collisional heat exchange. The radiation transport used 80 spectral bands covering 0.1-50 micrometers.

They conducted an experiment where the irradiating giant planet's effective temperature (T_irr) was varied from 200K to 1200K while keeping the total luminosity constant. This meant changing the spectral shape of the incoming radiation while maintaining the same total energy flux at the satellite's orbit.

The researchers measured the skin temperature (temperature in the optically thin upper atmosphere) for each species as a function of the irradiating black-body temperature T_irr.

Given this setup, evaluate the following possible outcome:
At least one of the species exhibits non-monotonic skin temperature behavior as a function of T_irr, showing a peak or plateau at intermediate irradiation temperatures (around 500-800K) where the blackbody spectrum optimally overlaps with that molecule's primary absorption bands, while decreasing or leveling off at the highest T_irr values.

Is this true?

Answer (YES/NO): NO